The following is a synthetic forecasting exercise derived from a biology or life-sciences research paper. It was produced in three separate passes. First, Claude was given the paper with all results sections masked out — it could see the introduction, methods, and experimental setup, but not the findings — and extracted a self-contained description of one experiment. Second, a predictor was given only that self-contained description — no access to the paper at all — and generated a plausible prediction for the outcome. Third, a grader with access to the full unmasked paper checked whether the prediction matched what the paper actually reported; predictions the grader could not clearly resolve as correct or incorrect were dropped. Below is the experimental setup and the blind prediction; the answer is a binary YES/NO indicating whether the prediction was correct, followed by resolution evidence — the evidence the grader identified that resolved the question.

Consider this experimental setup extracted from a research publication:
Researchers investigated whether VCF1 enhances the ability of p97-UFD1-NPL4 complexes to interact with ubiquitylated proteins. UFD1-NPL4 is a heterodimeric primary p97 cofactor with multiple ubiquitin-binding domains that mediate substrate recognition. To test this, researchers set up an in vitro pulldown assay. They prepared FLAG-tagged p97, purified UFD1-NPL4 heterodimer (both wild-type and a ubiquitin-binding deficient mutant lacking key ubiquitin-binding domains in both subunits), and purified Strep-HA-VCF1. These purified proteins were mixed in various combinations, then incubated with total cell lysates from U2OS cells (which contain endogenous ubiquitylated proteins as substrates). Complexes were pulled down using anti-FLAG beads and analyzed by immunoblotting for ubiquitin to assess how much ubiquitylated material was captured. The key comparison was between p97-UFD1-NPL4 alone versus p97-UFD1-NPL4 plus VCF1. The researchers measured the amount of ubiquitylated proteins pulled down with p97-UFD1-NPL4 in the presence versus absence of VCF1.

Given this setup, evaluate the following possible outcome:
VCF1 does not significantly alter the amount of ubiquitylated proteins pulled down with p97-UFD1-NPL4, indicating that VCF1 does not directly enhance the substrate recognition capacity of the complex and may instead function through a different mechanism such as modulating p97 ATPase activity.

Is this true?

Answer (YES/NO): NO